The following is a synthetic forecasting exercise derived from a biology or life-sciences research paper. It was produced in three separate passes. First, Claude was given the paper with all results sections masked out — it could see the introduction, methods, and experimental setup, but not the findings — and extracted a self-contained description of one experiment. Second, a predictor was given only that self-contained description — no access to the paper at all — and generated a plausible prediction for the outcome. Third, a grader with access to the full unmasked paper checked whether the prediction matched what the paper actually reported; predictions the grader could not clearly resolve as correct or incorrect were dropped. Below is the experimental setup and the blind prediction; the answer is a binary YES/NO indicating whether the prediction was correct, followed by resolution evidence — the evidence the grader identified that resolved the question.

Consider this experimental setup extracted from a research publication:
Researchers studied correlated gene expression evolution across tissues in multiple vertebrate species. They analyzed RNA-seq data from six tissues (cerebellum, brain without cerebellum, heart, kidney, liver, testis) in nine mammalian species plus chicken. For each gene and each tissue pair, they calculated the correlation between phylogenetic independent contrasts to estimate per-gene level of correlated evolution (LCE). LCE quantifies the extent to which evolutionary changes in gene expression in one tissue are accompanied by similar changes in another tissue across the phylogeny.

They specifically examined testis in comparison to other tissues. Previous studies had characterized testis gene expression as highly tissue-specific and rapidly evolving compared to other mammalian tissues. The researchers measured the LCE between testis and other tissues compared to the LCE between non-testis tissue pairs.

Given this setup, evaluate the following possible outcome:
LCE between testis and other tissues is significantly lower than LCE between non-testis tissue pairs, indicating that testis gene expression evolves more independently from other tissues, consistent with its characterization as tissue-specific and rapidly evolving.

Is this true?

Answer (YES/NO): YES